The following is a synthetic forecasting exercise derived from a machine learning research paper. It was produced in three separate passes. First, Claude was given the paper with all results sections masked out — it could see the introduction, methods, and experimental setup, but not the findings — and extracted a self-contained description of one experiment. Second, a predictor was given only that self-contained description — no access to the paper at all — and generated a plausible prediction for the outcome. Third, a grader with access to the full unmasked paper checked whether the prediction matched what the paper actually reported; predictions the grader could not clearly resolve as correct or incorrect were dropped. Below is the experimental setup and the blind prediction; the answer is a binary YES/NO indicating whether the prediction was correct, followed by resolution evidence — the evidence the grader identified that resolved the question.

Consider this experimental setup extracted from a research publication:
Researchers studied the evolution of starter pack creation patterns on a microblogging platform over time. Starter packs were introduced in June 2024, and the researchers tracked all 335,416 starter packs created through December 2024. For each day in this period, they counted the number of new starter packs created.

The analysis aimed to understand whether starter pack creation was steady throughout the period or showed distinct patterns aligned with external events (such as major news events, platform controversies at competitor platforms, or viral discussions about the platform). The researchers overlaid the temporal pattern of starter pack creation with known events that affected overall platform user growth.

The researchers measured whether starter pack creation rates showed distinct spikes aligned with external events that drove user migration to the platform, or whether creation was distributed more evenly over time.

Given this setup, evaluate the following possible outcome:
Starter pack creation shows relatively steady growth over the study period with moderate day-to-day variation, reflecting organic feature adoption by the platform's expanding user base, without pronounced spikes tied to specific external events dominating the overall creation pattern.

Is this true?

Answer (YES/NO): NO